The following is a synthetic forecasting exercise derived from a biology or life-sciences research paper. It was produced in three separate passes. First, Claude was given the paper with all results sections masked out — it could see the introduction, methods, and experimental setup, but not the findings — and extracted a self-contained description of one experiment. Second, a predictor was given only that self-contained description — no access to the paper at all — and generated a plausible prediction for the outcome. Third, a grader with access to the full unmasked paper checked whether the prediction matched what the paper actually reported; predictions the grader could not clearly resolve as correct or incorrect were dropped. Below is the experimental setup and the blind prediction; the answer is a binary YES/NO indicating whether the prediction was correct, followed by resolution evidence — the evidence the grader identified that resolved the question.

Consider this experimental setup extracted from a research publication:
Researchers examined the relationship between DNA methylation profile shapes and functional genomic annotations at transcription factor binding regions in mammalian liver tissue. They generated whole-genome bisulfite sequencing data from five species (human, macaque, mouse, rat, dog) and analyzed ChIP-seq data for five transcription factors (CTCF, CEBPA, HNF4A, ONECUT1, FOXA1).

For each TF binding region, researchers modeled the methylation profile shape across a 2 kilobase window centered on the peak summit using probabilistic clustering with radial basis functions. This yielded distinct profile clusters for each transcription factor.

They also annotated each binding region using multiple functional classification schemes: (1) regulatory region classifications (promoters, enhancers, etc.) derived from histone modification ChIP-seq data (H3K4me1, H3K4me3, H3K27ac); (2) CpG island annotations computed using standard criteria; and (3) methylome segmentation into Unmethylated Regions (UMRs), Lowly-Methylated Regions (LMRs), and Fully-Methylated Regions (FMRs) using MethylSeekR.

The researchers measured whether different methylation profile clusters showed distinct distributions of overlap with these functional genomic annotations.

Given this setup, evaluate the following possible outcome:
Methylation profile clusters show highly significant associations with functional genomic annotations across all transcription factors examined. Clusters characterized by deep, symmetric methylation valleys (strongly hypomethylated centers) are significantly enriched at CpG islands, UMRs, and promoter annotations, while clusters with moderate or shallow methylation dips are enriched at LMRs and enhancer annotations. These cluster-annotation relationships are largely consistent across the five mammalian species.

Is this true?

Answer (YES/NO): NO